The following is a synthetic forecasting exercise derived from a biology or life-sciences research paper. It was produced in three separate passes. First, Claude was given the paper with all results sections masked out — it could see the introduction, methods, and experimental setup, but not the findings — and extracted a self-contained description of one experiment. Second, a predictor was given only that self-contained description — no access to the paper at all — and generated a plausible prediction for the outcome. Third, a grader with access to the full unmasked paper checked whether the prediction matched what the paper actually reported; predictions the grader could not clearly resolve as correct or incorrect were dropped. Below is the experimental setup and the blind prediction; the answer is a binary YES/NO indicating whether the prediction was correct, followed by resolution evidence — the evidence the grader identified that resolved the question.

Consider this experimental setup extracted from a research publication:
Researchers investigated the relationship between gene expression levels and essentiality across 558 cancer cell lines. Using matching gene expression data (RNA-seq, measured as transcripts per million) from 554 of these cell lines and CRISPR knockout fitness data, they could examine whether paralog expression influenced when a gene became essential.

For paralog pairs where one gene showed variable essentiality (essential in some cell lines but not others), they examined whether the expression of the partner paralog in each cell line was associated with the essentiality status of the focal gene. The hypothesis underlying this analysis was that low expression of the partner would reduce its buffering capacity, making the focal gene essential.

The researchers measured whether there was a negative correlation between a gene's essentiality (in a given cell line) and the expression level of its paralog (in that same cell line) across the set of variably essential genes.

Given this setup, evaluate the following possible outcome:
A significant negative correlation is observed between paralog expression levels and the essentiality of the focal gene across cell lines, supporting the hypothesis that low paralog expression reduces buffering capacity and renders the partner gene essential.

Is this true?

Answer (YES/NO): YES